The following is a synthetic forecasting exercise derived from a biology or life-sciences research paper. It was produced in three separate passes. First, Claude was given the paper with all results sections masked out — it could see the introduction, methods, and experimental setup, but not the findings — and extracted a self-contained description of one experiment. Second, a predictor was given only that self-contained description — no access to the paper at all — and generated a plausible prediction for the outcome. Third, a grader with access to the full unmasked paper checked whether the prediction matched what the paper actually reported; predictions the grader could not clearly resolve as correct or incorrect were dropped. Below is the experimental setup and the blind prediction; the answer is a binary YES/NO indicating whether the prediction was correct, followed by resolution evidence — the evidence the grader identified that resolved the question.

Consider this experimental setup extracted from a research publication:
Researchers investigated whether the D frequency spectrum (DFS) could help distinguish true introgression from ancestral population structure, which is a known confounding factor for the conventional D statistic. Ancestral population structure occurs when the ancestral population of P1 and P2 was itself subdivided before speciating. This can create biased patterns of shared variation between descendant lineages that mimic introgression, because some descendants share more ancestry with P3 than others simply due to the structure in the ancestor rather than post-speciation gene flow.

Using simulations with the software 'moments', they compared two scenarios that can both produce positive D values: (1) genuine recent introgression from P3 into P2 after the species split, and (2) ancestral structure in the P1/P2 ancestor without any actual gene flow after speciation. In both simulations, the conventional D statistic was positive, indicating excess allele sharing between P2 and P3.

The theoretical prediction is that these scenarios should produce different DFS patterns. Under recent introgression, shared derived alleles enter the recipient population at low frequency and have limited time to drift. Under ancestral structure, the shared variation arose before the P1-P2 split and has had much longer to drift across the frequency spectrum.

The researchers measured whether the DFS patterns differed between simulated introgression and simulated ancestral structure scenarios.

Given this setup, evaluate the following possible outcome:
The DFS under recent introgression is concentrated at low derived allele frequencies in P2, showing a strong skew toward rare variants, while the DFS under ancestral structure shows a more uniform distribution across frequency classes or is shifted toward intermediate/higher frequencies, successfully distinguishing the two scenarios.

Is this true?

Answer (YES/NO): YES